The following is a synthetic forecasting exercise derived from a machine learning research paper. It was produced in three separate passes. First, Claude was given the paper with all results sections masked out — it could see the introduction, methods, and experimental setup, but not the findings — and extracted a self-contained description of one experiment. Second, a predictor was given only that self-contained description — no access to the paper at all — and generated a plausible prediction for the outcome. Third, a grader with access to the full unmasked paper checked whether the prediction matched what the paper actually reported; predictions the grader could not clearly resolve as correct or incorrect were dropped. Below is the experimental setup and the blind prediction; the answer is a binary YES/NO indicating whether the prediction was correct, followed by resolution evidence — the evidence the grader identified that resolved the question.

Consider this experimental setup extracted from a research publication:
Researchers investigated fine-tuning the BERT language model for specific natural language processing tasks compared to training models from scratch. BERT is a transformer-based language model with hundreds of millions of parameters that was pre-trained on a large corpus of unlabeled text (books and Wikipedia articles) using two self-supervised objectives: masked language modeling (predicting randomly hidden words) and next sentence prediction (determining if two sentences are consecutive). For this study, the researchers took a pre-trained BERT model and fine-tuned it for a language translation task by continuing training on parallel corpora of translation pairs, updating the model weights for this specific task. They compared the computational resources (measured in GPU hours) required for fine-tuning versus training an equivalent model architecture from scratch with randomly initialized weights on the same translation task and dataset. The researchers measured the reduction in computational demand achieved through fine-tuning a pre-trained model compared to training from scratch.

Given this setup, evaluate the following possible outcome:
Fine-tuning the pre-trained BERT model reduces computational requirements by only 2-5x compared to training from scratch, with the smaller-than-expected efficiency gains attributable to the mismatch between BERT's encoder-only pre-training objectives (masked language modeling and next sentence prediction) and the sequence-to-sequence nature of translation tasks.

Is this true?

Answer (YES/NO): NO